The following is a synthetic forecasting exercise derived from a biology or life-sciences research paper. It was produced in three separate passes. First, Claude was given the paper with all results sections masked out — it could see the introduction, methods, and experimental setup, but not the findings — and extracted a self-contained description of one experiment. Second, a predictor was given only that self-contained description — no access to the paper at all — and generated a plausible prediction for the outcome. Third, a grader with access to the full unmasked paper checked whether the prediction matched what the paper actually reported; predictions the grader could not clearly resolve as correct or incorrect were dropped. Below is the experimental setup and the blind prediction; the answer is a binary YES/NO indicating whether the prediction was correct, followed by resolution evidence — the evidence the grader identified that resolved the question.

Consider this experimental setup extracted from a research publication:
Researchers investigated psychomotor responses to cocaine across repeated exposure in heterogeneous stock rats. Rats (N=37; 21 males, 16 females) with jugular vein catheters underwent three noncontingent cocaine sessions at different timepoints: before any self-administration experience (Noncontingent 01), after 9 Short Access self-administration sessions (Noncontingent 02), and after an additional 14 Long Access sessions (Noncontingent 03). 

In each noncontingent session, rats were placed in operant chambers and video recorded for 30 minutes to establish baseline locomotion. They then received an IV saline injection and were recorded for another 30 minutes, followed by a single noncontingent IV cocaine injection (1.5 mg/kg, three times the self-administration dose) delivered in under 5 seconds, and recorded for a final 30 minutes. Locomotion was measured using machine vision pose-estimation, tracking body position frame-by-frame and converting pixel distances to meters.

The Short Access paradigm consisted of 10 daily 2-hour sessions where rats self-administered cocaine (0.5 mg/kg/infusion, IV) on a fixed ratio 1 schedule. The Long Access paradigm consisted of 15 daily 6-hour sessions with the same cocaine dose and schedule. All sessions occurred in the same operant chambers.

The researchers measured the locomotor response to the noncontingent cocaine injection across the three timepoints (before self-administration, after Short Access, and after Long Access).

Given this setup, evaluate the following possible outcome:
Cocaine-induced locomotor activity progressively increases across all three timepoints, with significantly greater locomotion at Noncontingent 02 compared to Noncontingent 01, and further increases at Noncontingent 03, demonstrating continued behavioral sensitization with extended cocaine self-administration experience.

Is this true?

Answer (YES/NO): NO